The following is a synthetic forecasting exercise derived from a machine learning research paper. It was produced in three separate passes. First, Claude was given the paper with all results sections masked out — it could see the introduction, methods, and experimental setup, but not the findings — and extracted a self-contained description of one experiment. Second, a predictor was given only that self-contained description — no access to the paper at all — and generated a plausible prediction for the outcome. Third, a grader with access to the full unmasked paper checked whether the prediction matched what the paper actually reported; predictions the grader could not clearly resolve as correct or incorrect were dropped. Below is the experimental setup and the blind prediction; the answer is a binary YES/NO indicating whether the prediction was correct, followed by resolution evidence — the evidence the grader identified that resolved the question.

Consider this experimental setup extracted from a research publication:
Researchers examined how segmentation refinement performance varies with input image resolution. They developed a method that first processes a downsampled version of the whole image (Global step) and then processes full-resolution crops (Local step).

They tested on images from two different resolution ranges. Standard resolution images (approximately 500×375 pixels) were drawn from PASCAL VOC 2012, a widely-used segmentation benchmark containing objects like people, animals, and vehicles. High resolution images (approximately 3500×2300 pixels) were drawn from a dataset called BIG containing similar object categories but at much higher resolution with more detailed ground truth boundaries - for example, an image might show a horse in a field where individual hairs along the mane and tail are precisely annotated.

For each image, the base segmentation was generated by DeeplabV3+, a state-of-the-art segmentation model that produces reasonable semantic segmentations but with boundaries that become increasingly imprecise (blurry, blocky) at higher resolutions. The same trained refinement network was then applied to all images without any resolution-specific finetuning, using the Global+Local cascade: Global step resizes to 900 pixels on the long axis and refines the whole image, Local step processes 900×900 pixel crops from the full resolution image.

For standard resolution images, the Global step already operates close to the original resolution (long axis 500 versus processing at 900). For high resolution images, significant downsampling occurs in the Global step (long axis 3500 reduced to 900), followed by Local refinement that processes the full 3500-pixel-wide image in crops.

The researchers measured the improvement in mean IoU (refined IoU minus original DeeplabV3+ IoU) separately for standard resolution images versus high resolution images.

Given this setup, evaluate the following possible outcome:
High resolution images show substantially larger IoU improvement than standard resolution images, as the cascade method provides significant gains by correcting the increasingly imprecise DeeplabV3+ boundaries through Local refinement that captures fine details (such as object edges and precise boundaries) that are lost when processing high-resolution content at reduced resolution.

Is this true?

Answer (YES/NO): YES